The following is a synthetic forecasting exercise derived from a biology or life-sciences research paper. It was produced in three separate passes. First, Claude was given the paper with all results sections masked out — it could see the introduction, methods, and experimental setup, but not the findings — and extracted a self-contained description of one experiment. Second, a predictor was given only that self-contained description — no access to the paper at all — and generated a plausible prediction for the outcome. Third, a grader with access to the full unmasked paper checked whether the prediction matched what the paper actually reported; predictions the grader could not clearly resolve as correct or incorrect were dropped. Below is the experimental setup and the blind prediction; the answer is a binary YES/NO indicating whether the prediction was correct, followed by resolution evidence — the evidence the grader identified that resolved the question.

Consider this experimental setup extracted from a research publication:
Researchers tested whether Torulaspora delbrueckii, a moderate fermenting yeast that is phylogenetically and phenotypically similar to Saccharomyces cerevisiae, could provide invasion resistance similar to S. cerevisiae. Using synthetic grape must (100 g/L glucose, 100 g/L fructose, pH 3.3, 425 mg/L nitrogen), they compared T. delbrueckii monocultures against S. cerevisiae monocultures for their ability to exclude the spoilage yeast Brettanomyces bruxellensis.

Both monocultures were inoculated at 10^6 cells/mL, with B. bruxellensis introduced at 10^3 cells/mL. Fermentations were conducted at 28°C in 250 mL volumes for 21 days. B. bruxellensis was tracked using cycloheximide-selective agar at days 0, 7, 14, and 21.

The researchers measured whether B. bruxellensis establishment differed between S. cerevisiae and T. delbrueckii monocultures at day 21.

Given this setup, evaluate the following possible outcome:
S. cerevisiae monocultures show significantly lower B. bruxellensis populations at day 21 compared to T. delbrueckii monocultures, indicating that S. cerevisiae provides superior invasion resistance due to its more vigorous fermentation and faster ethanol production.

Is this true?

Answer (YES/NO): NO